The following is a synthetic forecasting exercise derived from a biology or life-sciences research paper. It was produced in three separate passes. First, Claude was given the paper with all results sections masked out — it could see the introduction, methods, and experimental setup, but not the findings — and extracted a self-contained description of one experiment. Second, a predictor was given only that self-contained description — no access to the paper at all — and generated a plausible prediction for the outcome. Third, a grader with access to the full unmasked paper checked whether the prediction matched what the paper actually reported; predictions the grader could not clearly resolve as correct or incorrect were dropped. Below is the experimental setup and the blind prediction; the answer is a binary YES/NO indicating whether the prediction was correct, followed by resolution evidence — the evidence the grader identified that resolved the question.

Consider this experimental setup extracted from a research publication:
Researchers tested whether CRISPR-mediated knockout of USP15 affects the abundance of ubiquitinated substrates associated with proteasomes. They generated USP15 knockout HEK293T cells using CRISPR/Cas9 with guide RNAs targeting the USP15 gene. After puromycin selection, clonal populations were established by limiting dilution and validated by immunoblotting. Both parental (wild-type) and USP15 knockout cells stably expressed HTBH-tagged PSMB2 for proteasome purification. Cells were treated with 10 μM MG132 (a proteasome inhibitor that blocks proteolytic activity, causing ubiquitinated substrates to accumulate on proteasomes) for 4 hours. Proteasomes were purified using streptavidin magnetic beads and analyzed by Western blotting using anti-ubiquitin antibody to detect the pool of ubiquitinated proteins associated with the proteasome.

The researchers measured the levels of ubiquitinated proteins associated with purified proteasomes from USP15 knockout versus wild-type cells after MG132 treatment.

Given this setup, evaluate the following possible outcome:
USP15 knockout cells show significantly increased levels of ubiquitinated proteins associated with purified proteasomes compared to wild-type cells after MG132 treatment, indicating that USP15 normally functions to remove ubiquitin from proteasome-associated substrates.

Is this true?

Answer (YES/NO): YES